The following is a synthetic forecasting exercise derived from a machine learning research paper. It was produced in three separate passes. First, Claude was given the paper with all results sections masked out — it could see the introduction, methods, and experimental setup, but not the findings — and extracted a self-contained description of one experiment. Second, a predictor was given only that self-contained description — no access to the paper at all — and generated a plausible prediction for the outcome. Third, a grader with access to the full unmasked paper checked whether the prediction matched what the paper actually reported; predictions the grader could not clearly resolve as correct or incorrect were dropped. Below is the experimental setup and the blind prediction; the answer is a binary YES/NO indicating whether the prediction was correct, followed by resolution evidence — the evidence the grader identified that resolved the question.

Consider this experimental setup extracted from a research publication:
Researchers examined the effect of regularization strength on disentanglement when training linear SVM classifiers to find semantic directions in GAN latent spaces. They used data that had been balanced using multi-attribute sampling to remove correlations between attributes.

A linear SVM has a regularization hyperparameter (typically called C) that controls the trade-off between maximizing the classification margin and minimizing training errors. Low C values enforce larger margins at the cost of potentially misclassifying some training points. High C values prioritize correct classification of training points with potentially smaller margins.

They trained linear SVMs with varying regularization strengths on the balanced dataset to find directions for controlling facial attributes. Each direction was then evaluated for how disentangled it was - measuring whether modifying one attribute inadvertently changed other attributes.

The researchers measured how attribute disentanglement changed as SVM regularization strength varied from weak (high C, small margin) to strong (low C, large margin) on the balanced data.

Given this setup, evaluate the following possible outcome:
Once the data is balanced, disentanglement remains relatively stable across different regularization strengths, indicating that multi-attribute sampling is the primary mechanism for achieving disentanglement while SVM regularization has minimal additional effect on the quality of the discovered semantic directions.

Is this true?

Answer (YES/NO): NO